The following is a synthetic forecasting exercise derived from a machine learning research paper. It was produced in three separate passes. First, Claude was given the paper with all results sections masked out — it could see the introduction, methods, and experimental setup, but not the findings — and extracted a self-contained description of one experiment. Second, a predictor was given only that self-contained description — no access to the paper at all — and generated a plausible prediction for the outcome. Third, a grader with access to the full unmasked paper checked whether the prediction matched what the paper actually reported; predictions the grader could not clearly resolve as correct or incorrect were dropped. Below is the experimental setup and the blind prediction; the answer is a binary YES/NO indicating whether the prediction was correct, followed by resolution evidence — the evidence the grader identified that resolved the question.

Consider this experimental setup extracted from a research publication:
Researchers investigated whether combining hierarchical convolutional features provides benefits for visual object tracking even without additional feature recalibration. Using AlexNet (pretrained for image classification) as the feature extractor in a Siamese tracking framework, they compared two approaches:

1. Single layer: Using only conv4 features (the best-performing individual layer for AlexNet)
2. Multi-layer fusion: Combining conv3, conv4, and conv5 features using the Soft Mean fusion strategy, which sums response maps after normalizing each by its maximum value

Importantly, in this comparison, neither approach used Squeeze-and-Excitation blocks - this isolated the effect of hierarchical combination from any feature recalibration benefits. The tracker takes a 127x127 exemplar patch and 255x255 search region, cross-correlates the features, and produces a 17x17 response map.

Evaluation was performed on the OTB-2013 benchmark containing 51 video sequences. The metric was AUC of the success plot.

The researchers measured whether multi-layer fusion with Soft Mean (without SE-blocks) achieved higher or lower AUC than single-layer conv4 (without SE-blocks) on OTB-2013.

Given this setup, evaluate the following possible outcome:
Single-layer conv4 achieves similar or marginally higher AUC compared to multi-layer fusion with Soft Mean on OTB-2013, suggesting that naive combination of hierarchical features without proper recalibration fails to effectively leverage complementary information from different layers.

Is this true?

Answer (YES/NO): NO